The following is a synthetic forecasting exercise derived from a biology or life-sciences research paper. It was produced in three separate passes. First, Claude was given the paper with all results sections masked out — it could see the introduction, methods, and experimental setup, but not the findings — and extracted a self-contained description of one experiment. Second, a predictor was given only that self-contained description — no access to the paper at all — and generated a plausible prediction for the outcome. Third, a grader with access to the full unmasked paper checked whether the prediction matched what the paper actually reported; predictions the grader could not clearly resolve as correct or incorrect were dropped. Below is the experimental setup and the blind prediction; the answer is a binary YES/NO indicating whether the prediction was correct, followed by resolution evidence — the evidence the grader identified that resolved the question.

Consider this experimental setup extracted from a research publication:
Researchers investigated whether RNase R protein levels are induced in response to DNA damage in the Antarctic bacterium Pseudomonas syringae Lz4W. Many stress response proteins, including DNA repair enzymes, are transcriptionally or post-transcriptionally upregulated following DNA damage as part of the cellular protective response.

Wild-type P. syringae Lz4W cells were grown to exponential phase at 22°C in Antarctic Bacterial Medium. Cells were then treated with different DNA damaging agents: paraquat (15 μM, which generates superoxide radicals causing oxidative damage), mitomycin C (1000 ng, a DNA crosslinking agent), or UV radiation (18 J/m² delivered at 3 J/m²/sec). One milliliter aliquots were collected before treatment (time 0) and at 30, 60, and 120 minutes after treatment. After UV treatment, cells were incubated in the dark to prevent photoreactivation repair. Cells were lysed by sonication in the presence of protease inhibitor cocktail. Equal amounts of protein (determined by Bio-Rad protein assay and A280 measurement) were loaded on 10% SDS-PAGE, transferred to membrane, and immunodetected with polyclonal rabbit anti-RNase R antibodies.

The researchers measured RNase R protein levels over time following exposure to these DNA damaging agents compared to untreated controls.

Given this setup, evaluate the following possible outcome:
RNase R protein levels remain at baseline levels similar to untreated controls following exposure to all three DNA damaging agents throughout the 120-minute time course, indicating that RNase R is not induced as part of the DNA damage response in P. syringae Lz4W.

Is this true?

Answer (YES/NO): YES